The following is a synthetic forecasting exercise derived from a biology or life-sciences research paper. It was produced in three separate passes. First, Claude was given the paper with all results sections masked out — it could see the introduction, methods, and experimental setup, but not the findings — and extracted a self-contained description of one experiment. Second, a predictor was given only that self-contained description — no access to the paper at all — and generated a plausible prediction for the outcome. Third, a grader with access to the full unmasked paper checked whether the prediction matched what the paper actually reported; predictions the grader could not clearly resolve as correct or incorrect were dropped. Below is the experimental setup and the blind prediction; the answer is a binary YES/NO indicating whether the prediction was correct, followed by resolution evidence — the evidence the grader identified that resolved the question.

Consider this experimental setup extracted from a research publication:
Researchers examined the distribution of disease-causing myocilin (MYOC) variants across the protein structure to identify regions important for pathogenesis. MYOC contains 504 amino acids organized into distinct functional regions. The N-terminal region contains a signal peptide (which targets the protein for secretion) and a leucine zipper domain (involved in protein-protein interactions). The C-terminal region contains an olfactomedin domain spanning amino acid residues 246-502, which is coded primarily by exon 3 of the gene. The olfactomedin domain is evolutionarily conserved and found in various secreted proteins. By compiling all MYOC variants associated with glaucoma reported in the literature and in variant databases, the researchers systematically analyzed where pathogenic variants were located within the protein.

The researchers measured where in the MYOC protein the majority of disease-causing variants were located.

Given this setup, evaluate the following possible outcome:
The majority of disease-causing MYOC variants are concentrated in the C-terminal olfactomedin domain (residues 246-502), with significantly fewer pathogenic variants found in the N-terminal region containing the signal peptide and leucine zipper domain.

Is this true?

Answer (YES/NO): YES